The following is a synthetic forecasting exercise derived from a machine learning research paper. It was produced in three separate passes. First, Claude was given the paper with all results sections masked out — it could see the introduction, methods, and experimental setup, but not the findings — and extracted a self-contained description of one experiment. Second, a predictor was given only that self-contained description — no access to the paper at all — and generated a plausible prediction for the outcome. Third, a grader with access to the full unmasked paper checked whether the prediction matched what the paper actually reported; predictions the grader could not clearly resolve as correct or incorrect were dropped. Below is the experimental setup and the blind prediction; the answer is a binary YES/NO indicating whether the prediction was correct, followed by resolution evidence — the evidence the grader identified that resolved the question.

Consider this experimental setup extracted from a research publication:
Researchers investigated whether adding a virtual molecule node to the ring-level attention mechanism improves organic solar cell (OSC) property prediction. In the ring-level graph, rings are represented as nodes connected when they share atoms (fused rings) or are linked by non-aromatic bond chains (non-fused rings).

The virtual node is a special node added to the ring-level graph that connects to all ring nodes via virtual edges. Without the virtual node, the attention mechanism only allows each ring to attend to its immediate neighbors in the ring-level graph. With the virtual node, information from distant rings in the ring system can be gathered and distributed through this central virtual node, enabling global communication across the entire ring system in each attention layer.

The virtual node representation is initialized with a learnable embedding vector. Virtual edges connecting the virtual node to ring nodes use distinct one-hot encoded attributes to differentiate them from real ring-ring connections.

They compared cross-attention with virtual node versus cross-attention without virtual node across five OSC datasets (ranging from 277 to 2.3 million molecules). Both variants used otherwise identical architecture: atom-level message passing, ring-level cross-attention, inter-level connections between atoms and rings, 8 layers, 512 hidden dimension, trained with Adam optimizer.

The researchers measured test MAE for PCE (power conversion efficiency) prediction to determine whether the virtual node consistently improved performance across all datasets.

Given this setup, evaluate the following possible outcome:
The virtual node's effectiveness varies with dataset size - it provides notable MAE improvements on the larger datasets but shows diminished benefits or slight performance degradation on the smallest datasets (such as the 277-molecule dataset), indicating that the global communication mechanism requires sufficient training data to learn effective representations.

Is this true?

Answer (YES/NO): NO